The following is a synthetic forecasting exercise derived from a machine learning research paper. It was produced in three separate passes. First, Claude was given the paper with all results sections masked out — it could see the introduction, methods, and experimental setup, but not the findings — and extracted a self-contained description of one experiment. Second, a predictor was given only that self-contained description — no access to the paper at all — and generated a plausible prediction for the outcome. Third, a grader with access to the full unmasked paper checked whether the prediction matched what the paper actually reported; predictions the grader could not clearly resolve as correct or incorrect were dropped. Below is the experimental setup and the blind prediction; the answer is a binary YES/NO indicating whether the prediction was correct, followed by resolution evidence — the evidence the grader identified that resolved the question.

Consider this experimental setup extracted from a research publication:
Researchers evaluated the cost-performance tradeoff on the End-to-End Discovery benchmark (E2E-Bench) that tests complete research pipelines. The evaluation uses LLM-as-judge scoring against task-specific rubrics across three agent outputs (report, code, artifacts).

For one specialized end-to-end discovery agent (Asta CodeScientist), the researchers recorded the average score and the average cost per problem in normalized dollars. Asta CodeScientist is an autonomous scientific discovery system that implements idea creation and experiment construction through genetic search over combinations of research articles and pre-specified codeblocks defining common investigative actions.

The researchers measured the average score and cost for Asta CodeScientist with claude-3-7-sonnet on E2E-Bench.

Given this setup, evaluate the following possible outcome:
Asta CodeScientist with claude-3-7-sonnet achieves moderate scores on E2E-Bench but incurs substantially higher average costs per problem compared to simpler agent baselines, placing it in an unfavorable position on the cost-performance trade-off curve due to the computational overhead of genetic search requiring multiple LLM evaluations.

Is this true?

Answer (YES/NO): NO